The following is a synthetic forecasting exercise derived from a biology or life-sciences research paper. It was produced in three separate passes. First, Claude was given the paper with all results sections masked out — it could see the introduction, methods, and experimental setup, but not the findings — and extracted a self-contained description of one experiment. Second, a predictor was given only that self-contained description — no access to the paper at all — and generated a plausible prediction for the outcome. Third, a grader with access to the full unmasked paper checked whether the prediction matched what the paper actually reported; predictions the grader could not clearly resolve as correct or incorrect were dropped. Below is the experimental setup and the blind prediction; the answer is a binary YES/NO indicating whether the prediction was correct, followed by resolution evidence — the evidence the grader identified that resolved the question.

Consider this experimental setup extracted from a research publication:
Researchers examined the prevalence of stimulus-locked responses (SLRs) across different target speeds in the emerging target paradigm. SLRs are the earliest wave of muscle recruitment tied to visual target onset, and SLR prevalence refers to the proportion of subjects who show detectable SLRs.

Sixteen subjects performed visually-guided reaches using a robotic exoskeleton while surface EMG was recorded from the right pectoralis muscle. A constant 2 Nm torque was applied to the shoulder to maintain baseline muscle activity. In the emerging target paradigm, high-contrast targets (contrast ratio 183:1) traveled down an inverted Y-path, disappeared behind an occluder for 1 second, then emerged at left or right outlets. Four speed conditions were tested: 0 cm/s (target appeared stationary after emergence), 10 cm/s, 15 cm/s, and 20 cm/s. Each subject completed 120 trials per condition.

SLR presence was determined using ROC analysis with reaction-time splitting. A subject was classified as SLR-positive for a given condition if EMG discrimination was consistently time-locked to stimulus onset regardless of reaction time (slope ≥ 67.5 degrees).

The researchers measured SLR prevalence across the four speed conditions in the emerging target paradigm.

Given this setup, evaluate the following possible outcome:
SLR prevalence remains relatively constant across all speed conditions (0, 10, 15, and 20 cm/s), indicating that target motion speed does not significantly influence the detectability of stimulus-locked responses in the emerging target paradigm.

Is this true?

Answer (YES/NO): YES